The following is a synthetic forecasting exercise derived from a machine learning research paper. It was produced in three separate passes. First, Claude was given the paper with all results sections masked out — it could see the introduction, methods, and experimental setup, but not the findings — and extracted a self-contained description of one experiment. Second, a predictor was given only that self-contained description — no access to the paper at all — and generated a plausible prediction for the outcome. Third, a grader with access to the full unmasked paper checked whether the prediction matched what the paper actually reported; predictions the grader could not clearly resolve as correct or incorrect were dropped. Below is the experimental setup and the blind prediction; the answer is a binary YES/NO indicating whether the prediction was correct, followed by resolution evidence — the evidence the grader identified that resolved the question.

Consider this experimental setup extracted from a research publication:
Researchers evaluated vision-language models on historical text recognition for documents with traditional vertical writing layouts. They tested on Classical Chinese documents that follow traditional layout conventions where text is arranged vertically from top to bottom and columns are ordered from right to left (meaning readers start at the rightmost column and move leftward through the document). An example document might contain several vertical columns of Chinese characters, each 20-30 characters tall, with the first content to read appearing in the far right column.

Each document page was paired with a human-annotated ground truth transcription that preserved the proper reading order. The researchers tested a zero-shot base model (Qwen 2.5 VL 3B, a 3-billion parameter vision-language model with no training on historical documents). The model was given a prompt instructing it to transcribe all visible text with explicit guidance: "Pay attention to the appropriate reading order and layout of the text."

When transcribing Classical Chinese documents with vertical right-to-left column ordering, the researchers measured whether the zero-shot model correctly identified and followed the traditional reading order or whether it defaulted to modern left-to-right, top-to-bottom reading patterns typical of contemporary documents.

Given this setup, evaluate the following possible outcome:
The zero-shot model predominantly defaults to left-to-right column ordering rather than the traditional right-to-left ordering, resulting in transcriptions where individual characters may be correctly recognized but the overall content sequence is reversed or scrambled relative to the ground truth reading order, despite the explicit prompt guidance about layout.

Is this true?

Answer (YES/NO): YES